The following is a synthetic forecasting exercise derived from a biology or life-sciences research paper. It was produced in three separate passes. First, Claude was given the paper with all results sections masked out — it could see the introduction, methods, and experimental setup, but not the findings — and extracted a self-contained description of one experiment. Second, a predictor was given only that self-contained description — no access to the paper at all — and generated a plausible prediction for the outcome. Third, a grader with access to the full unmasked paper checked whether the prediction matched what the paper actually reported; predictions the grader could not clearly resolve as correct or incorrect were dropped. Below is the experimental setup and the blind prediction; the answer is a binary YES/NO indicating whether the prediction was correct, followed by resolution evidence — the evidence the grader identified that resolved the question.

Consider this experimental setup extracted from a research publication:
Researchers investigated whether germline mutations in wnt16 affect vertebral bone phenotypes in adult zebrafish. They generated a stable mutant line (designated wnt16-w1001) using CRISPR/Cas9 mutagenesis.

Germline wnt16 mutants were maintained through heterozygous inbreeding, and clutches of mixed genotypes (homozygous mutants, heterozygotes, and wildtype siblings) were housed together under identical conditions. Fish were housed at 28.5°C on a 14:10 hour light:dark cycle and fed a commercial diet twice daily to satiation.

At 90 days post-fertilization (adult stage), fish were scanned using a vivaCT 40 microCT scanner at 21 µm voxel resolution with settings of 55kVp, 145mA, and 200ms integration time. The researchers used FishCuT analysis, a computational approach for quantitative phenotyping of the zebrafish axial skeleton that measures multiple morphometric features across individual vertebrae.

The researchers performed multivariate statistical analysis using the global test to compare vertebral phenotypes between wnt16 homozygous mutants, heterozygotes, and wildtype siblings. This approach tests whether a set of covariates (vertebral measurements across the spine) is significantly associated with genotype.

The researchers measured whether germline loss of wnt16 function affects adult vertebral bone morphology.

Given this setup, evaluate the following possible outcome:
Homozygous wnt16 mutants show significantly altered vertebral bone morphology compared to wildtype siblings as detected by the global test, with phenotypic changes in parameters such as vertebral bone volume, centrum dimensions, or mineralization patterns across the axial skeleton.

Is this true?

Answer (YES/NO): YES